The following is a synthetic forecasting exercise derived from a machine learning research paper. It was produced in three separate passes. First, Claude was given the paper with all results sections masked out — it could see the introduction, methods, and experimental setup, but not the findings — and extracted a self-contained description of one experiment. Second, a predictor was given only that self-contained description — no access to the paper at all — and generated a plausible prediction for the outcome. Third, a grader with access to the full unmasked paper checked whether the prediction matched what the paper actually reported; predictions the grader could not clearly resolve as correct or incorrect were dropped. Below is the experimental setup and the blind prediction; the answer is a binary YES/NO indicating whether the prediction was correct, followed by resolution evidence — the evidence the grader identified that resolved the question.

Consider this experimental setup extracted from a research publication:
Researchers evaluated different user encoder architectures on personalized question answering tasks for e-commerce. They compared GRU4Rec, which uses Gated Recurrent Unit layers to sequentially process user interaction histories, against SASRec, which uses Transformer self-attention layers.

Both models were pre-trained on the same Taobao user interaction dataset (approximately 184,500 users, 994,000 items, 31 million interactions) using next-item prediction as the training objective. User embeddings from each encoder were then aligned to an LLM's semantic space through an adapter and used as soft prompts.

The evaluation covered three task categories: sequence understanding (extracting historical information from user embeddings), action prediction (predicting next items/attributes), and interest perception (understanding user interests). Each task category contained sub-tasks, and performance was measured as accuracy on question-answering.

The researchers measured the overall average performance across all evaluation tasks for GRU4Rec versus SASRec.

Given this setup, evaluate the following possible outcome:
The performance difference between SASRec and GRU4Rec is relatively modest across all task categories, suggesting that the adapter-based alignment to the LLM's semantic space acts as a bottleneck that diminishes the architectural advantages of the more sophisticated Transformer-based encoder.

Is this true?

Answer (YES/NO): NO